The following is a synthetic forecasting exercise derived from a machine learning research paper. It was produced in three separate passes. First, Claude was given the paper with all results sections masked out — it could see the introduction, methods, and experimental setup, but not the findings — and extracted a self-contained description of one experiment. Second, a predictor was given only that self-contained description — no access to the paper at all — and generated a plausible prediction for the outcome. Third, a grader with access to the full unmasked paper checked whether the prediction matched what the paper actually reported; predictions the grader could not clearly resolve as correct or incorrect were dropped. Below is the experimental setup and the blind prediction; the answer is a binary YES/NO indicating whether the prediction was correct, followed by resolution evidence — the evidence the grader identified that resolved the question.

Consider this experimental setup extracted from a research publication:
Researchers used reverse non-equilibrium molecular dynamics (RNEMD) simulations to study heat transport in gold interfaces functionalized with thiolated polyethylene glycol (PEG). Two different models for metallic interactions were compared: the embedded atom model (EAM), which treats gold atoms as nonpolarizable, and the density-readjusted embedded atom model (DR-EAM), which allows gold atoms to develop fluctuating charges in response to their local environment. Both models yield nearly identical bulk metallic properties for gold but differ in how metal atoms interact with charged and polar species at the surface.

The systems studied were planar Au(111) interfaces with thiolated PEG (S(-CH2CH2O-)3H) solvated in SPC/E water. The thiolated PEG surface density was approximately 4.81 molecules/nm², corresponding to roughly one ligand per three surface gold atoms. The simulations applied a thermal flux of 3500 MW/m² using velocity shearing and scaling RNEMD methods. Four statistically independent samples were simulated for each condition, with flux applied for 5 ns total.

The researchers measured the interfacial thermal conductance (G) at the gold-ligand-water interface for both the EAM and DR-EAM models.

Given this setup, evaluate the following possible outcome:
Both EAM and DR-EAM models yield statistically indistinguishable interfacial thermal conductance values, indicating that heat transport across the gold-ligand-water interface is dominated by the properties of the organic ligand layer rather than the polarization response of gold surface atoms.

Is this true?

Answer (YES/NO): YES